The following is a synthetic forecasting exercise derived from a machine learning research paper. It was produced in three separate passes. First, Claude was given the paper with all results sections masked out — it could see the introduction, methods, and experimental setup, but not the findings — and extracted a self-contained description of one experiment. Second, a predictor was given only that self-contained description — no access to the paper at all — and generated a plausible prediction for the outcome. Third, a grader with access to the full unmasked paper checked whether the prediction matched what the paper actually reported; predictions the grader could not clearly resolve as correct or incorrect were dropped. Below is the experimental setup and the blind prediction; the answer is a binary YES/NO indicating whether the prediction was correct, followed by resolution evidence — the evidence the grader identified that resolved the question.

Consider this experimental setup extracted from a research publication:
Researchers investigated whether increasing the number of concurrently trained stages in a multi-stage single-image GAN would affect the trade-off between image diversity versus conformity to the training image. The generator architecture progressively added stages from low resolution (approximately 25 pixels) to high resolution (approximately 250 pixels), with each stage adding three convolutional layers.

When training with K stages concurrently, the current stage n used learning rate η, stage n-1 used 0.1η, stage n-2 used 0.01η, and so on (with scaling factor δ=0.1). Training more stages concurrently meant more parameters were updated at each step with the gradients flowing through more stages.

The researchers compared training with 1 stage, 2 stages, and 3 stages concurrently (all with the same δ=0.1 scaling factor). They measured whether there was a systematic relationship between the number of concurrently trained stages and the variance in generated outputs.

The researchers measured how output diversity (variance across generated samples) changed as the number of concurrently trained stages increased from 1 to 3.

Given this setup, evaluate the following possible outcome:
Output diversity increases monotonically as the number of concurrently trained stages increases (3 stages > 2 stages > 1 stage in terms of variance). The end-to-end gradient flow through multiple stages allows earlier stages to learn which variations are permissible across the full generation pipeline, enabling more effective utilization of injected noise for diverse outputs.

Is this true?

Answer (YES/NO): NO